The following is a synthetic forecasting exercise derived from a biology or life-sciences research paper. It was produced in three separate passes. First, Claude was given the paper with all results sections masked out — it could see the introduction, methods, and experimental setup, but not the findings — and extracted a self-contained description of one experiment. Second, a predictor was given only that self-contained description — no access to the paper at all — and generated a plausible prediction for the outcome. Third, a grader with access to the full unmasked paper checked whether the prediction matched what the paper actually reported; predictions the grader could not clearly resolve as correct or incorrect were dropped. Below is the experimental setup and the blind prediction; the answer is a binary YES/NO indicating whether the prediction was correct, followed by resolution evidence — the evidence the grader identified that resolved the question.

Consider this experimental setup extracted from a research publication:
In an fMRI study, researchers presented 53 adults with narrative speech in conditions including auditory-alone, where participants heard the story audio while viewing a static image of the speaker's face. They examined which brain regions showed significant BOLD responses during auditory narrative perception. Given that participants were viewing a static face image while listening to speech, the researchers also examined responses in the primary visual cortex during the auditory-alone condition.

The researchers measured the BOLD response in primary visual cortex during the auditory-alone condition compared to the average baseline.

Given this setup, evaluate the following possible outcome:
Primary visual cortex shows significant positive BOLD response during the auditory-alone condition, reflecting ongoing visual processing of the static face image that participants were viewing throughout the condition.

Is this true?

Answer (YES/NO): NO